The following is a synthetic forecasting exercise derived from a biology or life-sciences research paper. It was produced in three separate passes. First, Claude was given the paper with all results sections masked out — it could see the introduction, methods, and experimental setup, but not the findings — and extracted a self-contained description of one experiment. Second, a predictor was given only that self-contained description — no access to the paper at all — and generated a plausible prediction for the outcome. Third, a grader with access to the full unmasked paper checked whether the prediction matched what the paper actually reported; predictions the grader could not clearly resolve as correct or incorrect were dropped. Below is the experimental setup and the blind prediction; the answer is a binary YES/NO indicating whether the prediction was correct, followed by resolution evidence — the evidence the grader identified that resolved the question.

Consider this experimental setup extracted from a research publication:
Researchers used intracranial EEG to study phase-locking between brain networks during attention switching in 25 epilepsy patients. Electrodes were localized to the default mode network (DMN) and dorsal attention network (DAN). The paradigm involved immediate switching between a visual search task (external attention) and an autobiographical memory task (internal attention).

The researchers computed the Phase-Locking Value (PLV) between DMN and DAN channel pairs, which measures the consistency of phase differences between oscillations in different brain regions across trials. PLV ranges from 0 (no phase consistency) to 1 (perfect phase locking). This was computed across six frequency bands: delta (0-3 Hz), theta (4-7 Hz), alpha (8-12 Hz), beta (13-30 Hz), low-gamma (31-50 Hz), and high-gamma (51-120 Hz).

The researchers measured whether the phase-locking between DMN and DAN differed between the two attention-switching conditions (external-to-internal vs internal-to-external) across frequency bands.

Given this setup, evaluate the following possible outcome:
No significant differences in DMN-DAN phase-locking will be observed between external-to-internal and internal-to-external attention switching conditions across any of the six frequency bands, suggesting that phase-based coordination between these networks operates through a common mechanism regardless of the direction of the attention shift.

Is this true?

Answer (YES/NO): NO